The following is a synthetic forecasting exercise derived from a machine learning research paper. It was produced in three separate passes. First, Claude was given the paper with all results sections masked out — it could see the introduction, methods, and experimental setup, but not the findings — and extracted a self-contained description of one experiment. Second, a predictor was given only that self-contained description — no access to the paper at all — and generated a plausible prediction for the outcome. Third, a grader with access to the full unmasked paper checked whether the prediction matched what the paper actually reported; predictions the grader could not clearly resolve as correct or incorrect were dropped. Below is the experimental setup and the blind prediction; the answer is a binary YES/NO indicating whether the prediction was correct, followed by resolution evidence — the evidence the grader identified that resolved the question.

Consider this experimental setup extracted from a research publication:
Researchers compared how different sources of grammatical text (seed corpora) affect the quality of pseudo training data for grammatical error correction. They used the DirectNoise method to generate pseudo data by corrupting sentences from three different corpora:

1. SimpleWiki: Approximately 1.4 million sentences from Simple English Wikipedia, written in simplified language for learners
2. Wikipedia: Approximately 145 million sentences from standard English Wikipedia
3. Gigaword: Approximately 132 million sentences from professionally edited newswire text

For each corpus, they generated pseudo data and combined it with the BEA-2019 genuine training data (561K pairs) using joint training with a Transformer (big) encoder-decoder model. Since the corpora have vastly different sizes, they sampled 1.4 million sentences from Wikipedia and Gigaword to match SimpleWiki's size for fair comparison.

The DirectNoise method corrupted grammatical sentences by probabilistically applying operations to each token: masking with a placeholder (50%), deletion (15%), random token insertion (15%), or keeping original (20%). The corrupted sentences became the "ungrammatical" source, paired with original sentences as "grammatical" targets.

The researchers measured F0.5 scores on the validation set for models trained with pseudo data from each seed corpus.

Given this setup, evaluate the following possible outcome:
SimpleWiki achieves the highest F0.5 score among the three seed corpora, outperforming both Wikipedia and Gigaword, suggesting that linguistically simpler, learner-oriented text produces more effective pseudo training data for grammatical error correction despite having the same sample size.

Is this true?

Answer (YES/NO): NO